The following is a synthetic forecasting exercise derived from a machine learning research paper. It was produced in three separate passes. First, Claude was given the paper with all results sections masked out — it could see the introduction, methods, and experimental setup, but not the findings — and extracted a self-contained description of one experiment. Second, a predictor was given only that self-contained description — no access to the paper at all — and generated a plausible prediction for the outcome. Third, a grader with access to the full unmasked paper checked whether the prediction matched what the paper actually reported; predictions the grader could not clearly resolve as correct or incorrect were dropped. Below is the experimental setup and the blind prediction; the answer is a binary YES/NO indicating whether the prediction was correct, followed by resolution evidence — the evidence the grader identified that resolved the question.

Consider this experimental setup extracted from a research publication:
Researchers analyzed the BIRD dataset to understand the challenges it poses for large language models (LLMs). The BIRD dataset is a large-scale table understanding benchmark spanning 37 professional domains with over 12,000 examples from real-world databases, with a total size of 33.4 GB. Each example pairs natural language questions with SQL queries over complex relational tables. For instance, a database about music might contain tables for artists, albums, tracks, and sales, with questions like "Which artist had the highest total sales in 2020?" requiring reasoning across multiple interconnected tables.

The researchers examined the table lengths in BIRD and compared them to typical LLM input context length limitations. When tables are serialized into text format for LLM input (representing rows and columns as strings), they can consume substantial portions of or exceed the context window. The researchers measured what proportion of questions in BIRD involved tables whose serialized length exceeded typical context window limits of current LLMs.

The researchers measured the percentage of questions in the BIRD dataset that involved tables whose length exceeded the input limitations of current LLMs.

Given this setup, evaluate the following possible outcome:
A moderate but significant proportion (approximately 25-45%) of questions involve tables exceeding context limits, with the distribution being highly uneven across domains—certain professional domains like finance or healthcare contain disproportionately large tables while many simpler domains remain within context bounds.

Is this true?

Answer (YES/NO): NO